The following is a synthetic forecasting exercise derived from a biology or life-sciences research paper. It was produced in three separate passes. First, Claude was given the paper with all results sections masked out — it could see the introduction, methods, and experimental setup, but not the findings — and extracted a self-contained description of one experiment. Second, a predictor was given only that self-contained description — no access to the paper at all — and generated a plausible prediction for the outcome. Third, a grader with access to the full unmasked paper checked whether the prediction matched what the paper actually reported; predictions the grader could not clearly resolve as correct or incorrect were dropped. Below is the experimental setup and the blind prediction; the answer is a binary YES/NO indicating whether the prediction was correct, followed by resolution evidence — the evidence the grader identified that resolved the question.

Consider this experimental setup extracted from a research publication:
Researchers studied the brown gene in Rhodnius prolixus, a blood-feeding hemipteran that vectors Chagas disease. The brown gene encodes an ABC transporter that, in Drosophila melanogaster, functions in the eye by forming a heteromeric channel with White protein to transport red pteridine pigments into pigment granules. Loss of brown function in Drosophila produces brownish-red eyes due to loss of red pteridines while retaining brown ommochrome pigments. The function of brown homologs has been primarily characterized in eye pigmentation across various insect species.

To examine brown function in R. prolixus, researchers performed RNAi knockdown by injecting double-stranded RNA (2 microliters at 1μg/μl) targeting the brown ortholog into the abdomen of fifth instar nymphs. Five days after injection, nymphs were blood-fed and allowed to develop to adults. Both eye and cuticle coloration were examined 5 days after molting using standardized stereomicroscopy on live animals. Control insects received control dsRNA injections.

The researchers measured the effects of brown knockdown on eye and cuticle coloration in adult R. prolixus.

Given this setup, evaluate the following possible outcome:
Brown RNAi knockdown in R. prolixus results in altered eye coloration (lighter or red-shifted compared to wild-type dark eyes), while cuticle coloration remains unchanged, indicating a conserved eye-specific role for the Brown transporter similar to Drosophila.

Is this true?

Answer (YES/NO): NO